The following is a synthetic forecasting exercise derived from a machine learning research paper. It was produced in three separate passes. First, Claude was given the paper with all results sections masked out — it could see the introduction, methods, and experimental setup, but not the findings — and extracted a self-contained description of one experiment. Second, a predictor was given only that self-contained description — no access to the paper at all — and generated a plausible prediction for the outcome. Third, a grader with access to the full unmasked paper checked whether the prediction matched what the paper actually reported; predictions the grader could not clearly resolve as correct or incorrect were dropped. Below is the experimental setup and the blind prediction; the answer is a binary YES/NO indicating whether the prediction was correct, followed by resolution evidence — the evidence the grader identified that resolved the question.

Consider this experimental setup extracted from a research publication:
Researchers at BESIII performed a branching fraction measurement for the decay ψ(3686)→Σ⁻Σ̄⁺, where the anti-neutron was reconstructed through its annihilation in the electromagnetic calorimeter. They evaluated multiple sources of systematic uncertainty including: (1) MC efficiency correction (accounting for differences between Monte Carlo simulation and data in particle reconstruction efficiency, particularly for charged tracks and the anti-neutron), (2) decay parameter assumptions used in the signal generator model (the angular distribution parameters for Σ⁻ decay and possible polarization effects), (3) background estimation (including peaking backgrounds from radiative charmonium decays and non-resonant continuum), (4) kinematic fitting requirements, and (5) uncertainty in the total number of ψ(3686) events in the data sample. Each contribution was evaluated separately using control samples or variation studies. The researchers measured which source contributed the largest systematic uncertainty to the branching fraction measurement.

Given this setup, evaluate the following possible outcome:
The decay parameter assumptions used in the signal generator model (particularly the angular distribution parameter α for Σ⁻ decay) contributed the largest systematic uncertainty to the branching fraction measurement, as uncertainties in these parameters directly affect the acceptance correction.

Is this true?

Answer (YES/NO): NO